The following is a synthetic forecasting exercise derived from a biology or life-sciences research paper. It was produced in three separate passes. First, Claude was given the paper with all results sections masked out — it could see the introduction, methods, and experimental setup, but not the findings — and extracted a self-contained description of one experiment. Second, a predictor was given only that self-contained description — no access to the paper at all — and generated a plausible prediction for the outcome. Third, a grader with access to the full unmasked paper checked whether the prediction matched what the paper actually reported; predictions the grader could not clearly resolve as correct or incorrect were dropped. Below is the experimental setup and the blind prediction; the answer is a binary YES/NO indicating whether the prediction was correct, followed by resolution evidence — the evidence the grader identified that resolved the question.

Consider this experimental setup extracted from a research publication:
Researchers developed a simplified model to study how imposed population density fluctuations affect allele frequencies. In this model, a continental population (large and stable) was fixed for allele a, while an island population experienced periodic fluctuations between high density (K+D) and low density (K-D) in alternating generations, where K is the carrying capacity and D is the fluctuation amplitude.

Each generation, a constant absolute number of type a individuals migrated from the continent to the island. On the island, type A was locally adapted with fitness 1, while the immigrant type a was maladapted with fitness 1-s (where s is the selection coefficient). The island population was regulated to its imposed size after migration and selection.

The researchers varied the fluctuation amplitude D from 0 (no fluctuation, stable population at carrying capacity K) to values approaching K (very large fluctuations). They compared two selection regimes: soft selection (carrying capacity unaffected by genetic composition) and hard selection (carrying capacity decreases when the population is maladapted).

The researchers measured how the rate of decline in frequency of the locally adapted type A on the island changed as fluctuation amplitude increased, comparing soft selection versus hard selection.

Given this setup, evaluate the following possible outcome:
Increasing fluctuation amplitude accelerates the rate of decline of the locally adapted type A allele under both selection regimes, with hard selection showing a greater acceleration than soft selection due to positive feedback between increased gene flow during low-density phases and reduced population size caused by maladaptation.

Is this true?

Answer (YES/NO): YES